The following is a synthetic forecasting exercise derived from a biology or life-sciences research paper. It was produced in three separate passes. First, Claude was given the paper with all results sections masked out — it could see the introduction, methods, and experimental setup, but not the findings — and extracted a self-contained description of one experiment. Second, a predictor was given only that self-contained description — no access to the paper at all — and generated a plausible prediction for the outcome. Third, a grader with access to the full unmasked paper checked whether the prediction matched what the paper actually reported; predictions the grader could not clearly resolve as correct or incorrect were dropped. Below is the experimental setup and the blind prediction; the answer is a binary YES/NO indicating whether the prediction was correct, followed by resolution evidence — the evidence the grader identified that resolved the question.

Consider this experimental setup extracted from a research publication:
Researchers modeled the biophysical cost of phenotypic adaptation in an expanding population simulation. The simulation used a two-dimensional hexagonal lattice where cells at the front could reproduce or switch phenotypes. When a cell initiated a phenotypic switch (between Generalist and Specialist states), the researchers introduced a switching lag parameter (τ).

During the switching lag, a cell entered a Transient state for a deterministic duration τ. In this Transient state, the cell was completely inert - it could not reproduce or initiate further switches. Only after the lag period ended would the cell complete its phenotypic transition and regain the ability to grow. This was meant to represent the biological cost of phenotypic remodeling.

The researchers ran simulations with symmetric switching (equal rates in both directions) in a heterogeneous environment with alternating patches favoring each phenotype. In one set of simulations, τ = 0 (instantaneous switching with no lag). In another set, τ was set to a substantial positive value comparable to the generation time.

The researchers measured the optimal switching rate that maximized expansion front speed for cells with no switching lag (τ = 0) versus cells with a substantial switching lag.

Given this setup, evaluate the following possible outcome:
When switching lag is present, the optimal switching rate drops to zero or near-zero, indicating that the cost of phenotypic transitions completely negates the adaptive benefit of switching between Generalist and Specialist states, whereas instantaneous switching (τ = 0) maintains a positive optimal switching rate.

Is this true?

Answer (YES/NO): NO